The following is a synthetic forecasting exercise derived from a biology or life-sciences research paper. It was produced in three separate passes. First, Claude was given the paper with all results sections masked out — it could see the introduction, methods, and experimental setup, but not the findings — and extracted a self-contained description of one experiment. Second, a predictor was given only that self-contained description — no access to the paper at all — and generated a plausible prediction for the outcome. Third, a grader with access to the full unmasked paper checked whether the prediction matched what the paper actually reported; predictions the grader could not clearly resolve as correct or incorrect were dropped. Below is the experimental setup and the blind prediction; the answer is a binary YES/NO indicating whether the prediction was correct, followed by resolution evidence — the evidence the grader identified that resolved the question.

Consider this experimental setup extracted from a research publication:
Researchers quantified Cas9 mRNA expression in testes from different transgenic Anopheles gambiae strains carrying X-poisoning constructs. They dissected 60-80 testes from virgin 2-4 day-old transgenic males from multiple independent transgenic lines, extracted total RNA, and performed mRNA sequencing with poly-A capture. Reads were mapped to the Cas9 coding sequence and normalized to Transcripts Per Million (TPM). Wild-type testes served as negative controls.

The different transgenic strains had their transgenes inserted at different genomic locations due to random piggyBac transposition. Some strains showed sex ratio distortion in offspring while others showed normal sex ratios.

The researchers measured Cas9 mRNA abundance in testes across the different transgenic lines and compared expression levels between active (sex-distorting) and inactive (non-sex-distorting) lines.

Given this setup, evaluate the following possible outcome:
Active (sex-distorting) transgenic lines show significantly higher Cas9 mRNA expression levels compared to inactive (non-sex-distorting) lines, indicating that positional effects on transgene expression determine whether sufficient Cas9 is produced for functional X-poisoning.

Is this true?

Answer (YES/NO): YES